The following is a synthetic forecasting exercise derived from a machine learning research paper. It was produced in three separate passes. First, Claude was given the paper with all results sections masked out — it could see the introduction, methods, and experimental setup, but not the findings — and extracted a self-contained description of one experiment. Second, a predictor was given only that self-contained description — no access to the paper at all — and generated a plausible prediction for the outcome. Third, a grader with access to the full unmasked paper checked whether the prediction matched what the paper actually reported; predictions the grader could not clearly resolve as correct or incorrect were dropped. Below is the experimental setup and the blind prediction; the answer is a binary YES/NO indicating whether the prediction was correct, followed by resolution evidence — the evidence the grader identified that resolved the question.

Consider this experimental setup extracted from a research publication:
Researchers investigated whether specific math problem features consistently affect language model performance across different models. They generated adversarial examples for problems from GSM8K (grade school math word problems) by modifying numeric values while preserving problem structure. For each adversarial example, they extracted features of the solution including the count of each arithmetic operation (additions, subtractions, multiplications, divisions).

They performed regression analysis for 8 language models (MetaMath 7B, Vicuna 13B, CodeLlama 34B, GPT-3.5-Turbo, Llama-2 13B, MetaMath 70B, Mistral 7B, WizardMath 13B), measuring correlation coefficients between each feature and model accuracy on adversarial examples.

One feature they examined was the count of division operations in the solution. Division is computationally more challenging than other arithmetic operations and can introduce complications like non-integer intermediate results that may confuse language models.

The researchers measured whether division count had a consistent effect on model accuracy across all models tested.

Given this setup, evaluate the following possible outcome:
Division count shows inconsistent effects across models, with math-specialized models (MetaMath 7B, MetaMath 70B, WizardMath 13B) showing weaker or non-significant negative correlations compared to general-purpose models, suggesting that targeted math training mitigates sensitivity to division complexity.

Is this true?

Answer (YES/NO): NO